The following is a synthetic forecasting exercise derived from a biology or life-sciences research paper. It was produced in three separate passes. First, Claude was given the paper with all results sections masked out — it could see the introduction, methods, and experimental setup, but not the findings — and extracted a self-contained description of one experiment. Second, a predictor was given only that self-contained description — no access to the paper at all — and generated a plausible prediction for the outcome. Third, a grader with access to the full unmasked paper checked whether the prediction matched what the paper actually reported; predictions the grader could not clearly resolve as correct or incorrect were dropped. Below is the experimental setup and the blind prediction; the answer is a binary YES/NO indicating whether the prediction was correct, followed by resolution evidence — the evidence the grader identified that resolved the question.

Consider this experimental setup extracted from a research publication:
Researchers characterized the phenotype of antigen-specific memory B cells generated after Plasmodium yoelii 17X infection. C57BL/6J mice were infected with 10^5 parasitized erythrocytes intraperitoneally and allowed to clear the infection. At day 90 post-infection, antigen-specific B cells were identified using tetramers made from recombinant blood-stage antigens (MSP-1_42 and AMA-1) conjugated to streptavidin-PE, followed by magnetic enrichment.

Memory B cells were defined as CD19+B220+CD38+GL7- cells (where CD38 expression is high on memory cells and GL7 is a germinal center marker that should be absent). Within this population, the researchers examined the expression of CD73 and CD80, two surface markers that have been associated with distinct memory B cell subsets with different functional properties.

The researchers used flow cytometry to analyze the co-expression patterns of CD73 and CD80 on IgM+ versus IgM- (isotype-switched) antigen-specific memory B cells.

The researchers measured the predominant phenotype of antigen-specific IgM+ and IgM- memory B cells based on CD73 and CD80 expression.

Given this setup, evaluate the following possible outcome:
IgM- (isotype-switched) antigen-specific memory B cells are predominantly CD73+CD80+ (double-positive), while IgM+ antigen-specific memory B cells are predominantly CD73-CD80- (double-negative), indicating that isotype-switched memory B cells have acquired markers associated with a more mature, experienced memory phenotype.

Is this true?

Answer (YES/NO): NO